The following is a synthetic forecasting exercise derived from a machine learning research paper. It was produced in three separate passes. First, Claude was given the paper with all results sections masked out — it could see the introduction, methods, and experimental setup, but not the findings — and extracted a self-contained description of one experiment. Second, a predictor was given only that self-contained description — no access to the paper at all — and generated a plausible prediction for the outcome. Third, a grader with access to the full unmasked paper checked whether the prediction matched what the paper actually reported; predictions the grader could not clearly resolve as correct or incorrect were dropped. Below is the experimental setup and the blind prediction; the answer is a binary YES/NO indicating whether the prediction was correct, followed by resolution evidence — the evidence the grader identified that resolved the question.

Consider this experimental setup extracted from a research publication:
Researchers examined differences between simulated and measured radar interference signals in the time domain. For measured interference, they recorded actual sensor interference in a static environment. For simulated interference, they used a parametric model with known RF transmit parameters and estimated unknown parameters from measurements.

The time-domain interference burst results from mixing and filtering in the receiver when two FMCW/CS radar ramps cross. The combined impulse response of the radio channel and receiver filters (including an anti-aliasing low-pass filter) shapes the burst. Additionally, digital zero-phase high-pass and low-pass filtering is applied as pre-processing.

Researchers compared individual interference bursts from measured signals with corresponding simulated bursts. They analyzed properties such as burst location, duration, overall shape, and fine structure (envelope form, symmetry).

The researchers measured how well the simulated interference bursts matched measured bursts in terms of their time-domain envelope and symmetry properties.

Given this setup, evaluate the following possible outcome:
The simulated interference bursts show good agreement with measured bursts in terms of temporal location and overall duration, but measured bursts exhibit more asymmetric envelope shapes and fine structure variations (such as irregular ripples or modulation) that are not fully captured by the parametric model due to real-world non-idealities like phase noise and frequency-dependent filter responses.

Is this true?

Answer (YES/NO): YES